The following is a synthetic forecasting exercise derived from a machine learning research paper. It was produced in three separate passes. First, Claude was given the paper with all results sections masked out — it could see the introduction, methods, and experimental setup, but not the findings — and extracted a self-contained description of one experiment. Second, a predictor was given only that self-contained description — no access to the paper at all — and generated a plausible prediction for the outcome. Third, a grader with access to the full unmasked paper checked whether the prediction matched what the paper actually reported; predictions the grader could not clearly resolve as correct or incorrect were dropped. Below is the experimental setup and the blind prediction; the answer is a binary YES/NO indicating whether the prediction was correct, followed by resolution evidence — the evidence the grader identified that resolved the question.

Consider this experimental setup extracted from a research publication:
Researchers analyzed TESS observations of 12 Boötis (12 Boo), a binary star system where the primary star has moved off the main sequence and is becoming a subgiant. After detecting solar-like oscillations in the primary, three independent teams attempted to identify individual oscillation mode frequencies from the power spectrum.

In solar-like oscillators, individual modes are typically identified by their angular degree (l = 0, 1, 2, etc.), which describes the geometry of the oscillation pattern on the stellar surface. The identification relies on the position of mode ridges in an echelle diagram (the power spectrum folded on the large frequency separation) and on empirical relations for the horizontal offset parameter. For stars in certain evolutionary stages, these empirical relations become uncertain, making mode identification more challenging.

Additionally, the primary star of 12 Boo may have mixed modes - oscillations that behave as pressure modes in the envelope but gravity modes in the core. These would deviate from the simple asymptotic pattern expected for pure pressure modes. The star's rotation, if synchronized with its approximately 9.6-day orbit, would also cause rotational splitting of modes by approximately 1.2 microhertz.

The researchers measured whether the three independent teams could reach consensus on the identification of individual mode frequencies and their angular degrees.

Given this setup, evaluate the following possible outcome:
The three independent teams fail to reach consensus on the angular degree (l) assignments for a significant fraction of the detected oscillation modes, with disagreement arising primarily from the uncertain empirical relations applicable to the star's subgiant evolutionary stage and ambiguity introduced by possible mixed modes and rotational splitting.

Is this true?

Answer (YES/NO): YES